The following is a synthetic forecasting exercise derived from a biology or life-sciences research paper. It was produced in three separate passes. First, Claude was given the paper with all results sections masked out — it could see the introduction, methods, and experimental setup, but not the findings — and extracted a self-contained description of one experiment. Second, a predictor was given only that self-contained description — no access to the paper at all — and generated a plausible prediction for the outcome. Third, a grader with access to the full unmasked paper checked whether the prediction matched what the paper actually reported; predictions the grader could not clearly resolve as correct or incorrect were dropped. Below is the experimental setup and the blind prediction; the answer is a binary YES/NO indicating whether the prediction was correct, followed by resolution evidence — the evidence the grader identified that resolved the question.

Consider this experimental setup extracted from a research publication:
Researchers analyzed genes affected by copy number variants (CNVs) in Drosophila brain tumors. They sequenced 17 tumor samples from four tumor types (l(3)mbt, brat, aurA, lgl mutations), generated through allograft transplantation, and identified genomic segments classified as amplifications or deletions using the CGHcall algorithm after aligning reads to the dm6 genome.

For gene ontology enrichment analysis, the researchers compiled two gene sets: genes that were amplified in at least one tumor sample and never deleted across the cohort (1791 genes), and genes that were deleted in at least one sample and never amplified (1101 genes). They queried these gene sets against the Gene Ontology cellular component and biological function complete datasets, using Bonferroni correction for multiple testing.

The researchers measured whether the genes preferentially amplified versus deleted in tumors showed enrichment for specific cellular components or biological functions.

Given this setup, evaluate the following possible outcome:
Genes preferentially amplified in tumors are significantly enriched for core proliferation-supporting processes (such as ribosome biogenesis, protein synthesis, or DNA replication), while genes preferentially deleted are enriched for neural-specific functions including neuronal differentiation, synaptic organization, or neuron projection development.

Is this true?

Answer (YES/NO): NO